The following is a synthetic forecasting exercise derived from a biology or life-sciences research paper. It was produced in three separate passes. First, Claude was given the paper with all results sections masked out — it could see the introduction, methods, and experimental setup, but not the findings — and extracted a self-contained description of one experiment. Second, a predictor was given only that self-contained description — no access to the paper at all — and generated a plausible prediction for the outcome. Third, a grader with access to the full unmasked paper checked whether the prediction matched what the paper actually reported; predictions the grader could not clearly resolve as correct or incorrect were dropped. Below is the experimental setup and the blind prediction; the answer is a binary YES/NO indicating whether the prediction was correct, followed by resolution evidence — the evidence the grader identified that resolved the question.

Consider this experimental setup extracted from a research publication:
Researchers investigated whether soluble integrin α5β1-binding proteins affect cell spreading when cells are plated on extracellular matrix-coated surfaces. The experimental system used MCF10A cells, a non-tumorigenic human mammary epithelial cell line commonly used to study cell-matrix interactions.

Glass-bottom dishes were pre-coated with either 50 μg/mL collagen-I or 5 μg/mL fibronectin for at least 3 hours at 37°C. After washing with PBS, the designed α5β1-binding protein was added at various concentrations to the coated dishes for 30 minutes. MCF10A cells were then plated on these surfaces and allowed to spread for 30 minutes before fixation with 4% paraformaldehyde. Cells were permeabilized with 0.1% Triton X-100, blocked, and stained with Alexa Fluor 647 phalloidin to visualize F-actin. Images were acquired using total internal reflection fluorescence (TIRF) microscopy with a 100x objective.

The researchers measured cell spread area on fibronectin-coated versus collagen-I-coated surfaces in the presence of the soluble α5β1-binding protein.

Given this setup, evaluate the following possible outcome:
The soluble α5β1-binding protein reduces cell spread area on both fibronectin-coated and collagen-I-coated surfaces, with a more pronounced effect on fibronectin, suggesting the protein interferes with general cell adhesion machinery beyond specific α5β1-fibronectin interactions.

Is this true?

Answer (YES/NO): NO